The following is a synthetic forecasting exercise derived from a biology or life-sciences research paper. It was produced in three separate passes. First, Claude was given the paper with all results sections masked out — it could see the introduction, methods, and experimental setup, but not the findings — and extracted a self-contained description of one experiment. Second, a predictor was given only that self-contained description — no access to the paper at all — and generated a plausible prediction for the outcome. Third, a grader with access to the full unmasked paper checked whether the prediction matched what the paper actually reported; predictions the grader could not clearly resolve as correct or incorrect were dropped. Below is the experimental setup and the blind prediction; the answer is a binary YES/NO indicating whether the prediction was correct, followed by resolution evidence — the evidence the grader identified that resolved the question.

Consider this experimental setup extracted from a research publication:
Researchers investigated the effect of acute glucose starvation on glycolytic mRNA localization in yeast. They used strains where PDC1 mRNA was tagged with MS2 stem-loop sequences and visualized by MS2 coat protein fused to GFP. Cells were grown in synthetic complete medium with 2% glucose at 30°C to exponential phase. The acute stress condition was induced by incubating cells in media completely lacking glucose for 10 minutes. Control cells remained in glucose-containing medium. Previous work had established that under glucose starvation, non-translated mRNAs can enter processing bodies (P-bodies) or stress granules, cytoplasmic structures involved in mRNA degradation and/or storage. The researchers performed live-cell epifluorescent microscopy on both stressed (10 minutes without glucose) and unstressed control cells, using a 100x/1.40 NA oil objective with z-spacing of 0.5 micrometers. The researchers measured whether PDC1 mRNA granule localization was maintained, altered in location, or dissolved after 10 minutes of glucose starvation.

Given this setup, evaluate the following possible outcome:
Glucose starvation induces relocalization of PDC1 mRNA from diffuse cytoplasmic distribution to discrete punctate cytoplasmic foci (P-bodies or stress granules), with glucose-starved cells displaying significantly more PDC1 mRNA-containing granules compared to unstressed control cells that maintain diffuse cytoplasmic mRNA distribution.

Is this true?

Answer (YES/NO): NO